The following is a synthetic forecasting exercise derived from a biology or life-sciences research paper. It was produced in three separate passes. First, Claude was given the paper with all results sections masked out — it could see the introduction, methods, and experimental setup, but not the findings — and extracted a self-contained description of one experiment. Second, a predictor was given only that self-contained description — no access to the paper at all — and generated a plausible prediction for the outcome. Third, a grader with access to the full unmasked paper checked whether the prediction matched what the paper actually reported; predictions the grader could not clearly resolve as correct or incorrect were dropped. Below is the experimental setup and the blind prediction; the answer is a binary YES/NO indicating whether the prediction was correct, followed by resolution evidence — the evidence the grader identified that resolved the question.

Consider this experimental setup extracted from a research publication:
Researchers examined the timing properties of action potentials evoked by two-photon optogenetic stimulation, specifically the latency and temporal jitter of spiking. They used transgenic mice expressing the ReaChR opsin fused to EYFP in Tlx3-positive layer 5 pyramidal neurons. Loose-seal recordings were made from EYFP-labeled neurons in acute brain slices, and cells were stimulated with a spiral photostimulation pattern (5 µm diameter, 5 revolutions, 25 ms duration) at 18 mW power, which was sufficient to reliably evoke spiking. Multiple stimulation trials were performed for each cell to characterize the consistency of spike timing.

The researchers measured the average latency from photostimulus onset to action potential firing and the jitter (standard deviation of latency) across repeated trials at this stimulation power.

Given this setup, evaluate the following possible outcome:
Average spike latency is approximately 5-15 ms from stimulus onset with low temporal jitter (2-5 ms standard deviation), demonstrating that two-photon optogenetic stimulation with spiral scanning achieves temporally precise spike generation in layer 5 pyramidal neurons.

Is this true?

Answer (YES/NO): NO